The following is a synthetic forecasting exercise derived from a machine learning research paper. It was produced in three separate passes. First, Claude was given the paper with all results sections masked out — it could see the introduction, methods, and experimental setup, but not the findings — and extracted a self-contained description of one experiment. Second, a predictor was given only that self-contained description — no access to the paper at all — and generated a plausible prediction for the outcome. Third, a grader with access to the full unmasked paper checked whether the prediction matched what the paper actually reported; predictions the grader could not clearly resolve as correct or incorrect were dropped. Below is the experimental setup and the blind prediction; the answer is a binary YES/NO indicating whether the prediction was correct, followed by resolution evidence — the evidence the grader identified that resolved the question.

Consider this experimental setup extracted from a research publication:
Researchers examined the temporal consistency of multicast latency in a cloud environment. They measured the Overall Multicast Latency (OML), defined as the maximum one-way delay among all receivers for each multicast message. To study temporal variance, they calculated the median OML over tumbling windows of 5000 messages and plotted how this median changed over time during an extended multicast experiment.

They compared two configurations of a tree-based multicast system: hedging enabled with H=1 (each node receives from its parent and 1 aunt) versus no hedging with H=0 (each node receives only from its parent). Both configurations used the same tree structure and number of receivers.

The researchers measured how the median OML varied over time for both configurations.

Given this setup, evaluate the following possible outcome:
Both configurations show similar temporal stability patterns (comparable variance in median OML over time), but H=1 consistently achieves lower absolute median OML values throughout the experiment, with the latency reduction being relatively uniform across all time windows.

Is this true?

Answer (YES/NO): NO